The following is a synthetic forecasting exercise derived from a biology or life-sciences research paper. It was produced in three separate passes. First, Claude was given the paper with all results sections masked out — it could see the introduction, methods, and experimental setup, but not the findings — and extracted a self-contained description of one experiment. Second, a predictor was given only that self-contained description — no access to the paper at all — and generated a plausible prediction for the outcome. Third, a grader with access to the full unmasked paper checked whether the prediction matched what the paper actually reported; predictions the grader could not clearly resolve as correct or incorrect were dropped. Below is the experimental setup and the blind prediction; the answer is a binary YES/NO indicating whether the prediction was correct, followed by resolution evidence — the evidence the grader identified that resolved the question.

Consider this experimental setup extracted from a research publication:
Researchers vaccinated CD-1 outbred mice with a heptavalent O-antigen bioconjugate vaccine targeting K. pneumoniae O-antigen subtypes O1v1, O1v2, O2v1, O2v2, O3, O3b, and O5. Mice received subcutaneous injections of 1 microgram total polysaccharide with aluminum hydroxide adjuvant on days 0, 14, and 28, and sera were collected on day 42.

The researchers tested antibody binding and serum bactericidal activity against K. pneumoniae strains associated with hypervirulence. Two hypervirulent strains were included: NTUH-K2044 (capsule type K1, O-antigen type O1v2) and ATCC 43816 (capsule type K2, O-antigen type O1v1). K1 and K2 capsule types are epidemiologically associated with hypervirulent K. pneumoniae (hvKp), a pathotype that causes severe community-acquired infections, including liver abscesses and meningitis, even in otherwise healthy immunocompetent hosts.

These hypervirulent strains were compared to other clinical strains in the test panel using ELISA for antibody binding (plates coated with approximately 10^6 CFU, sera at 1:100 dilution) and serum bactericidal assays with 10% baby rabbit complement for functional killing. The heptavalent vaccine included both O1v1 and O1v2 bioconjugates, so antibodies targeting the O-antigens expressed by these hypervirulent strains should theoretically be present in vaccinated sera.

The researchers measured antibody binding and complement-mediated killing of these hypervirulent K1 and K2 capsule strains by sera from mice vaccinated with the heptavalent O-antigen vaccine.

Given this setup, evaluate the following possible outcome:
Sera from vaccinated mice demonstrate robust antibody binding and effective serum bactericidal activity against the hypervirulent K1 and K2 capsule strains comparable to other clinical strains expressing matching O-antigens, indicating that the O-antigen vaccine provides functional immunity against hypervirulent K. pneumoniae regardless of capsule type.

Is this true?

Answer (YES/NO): NO